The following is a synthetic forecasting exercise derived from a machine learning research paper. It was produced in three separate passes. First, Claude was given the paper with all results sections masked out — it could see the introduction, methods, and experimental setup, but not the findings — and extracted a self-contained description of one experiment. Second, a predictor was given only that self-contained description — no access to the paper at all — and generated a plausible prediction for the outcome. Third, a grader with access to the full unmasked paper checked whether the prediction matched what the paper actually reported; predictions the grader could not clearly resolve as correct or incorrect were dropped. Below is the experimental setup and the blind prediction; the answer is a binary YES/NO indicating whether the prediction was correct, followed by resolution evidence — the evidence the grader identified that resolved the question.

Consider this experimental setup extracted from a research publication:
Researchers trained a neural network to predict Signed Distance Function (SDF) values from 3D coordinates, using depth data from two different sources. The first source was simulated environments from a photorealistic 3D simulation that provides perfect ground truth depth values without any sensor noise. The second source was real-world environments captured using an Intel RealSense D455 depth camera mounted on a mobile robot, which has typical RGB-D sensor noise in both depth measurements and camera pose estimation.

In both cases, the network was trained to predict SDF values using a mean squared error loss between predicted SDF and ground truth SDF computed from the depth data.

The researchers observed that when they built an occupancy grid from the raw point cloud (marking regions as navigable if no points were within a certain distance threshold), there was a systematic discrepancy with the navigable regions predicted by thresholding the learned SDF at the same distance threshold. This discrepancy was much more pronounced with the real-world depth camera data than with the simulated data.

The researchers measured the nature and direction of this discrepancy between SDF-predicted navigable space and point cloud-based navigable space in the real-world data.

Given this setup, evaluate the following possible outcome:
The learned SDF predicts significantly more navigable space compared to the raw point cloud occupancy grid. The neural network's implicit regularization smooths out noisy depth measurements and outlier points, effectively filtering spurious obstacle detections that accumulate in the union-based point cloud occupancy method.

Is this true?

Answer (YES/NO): NO